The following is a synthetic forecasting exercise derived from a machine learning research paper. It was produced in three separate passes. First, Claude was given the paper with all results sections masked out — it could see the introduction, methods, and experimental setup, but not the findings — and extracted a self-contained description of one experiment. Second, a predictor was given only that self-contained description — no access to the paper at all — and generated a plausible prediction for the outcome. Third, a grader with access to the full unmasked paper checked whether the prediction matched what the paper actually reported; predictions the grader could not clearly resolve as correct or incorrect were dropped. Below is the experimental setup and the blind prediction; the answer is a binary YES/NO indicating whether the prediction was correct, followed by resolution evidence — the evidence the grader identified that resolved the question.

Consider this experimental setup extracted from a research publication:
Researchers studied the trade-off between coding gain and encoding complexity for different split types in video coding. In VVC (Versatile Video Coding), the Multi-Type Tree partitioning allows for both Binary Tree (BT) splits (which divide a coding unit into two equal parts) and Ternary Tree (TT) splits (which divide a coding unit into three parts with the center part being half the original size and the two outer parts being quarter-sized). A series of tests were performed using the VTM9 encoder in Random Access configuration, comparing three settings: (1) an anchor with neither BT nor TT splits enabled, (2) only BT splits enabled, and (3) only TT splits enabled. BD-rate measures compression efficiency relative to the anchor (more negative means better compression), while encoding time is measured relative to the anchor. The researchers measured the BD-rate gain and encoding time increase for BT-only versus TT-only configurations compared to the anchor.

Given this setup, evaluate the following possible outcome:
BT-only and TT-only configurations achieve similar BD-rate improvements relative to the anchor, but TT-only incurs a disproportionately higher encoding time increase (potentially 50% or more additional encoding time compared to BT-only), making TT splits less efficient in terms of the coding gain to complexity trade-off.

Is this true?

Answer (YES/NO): YES